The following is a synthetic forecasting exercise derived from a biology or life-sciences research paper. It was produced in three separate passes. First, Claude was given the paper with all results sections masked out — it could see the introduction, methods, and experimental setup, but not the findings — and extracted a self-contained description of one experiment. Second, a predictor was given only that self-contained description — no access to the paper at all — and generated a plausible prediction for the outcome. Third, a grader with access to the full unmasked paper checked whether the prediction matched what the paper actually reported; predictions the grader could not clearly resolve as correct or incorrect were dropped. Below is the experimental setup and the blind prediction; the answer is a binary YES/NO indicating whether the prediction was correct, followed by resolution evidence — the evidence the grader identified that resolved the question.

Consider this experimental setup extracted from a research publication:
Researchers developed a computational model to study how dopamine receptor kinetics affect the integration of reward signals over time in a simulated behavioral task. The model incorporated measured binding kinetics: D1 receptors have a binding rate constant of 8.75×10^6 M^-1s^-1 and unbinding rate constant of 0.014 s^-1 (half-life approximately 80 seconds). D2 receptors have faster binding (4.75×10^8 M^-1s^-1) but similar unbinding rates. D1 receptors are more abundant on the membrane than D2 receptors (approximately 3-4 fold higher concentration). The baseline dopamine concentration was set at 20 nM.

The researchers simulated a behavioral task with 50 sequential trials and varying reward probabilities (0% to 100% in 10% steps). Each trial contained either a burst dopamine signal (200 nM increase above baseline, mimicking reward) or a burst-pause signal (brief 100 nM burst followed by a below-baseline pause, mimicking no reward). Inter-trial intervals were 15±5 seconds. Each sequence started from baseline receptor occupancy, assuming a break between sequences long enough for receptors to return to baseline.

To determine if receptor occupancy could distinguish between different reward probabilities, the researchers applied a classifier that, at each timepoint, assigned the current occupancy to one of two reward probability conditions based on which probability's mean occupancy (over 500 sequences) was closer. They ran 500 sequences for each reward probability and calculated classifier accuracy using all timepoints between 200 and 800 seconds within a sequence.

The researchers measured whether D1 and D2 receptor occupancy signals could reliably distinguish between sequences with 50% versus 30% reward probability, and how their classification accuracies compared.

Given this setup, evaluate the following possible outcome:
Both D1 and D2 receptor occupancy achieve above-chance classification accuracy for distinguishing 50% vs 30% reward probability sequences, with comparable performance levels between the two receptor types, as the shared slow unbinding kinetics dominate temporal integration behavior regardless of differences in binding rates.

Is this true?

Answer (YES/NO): YES